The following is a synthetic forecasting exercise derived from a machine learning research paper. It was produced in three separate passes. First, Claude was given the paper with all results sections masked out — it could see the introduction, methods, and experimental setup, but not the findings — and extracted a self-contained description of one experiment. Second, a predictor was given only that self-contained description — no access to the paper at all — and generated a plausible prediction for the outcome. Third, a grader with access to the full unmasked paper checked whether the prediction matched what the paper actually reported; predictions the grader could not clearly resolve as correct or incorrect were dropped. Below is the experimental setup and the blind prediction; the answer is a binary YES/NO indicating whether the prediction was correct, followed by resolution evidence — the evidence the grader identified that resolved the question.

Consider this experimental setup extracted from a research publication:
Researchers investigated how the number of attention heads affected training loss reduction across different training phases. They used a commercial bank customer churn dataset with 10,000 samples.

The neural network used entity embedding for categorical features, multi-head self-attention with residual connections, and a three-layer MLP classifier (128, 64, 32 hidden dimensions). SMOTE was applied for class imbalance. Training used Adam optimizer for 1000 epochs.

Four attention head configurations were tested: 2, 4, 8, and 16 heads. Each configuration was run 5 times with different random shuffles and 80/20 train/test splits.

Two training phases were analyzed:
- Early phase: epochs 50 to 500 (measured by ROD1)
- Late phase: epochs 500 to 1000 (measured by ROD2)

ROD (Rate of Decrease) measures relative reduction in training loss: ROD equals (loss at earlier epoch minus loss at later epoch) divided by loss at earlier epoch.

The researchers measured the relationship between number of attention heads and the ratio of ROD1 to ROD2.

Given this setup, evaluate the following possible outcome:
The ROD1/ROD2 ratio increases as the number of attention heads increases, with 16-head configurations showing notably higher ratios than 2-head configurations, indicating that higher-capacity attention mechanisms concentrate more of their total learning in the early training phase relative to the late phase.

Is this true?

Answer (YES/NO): NO